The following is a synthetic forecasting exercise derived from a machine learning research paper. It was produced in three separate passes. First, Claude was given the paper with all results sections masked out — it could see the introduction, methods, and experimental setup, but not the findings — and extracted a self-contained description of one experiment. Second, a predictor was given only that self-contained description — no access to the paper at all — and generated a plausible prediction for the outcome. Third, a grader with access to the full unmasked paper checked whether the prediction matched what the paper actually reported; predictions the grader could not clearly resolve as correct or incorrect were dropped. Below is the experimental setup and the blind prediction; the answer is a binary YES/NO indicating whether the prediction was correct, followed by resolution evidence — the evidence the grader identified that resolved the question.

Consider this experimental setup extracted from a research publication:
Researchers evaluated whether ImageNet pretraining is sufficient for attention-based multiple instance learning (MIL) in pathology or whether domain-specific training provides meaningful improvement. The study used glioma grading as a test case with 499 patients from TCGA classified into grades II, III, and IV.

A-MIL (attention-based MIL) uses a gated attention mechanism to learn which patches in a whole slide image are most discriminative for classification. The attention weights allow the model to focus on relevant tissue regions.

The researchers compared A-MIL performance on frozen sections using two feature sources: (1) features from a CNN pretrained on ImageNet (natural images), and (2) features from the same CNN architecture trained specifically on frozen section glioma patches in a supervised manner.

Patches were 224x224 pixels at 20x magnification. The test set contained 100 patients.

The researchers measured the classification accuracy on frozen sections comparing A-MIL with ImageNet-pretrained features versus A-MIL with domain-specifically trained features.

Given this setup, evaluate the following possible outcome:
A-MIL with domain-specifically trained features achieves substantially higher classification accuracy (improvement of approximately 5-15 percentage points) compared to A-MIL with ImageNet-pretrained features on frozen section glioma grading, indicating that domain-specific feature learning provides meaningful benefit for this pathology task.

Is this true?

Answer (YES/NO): NO